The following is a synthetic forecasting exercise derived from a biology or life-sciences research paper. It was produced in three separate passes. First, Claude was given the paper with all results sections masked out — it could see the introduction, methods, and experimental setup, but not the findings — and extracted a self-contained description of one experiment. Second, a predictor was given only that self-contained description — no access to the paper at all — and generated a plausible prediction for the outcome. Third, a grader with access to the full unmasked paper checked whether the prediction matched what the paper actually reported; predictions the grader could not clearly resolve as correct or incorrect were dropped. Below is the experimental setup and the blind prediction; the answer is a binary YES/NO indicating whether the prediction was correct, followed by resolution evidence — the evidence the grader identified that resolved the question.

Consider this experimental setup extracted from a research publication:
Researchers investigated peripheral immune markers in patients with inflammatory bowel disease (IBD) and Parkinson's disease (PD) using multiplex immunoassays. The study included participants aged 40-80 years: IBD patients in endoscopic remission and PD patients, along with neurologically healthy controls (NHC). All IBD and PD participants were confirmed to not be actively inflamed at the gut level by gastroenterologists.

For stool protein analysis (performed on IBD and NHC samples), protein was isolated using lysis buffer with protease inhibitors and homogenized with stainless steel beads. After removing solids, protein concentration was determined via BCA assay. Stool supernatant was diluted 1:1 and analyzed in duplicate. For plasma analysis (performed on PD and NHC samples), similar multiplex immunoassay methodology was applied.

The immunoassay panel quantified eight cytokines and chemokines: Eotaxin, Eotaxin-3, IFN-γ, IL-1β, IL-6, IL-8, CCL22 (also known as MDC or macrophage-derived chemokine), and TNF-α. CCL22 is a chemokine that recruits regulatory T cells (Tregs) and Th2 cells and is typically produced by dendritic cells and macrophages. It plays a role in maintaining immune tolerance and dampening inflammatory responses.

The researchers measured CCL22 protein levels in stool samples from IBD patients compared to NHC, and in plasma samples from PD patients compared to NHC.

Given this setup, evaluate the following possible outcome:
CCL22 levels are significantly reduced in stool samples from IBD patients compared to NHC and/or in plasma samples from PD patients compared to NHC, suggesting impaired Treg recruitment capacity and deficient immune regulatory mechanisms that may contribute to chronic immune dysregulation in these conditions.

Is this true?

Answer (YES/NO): YES